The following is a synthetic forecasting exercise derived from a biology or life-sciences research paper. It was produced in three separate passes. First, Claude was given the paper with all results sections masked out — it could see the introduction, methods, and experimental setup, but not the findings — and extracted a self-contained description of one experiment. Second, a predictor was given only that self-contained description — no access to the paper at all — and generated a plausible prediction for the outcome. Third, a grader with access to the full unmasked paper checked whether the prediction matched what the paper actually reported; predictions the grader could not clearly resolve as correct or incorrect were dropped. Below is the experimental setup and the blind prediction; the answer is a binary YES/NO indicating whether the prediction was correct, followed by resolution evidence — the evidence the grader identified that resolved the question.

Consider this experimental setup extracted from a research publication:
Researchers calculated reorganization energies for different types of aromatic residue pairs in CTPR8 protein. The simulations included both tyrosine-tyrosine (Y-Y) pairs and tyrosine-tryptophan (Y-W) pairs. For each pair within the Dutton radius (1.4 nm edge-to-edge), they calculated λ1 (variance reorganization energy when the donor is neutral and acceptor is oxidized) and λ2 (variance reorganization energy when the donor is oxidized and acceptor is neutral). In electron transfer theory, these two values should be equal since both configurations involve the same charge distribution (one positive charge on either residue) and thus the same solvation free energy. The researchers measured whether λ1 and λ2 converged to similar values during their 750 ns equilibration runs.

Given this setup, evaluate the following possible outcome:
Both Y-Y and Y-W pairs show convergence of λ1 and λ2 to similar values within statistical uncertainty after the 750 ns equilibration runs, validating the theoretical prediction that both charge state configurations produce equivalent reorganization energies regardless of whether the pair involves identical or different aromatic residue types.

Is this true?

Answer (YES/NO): YES